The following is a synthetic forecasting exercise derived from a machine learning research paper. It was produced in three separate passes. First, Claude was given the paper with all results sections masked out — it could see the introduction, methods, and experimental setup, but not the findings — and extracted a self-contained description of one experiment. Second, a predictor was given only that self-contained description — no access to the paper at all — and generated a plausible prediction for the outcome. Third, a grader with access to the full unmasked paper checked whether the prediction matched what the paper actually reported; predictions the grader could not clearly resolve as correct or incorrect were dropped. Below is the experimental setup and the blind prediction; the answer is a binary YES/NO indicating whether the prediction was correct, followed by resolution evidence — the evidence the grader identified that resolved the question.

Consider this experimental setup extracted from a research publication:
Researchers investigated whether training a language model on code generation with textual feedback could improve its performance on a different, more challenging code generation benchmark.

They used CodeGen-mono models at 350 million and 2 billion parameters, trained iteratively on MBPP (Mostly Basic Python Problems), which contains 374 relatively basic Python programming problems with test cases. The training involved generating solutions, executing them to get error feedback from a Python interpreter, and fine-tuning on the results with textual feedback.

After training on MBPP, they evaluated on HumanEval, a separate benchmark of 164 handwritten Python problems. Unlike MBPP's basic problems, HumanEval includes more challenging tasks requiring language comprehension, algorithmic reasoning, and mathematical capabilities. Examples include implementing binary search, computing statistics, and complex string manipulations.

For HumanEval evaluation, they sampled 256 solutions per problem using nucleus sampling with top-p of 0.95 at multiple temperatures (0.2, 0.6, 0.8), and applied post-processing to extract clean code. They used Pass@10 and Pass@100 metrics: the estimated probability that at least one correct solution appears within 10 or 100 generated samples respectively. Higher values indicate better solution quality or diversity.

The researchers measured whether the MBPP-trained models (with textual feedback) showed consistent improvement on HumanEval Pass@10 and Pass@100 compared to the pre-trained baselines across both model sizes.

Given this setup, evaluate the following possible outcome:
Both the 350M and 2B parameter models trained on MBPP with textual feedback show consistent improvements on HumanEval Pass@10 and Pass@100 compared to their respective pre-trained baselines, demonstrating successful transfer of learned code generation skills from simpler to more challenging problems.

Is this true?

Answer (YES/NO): YES